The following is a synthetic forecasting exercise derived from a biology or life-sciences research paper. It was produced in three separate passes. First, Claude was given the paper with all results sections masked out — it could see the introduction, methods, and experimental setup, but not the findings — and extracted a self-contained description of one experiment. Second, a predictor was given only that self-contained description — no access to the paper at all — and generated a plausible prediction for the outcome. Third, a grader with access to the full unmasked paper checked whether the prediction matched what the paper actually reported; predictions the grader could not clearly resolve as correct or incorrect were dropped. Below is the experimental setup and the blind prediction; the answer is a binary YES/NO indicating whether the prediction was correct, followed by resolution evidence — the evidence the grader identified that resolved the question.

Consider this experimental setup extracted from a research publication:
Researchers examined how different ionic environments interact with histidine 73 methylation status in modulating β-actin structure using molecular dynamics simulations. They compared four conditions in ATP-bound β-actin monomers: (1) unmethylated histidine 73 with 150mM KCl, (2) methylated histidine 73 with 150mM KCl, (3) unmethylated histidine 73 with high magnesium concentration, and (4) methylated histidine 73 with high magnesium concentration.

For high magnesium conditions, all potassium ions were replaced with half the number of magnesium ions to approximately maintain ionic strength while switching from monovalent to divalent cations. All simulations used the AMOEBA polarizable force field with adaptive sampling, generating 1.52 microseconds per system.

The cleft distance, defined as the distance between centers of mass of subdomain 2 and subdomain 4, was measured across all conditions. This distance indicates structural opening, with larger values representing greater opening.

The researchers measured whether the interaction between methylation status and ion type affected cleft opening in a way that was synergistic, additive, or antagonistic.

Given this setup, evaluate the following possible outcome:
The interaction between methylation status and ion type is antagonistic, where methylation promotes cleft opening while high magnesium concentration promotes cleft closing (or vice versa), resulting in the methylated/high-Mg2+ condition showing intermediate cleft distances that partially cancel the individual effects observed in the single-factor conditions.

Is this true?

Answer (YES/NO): NO